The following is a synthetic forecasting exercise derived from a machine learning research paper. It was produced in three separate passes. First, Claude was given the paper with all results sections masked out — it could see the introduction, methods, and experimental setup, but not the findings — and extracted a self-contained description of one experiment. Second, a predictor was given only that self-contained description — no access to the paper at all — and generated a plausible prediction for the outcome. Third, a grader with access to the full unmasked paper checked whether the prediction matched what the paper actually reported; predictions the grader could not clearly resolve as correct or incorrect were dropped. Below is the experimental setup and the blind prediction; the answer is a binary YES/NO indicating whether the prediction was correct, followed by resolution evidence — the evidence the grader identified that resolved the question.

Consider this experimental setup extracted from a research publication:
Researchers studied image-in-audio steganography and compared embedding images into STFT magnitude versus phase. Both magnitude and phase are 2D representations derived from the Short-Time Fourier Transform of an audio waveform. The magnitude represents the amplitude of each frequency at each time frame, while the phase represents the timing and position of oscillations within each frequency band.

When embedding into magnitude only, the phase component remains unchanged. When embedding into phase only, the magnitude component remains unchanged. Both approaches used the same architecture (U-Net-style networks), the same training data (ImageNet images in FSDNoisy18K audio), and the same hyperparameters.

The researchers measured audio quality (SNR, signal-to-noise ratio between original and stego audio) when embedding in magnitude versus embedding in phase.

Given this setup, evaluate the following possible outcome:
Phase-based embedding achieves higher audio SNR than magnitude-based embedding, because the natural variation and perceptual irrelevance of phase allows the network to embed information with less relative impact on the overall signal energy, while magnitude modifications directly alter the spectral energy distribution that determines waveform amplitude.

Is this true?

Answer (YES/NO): NO